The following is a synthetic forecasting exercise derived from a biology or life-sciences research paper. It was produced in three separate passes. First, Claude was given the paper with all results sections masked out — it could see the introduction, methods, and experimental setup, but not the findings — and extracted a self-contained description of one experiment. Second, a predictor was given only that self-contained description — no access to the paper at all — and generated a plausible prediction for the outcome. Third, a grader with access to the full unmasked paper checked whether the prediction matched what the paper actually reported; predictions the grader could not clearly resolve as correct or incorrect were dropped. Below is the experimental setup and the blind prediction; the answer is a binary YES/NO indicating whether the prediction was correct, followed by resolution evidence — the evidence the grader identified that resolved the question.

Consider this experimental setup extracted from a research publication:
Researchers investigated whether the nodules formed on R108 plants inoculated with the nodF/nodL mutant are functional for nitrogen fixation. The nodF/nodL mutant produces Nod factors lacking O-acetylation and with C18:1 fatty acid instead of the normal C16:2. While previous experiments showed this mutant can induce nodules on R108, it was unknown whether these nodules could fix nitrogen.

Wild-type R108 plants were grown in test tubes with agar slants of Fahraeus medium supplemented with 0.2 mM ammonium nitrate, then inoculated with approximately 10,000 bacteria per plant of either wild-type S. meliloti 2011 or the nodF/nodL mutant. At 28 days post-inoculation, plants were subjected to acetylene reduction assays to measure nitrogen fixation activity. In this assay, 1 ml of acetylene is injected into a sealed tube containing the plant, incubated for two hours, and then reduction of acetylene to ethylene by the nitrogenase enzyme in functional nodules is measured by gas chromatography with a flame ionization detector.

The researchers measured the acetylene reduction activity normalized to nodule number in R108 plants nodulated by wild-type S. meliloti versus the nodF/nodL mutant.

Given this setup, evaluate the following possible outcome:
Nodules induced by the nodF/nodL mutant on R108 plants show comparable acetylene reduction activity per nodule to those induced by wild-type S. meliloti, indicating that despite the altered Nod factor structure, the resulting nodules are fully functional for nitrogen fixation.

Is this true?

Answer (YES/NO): YES